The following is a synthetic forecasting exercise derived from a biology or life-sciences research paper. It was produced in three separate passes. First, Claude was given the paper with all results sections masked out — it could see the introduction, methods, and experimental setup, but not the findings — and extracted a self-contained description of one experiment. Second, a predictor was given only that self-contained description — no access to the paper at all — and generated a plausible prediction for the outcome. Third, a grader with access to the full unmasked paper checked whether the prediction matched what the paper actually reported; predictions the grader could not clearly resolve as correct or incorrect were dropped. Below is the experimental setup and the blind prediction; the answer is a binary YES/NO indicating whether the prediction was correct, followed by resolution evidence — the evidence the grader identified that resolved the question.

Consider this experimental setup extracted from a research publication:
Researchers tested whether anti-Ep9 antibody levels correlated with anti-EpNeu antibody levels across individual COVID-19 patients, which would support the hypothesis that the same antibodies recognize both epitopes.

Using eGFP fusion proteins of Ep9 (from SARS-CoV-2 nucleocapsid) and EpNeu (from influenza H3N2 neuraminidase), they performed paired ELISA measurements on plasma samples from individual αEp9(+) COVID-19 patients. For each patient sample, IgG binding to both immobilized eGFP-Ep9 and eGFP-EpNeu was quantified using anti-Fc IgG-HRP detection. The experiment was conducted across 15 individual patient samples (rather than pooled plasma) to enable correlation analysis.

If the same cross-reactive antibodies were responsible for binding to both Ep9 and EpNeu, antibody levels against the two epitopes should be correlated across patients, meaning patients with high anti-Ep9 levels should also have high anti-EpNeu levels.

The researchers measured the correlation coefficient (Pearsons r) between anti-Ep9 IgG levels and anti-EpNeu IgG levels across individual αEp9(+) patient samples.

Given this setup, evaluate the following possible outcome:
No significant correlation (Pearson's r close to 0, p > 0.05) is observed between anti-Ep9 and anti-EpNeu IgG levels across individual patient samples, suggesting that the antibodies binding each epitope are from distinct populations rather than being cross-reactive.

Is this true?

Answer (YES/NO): NO